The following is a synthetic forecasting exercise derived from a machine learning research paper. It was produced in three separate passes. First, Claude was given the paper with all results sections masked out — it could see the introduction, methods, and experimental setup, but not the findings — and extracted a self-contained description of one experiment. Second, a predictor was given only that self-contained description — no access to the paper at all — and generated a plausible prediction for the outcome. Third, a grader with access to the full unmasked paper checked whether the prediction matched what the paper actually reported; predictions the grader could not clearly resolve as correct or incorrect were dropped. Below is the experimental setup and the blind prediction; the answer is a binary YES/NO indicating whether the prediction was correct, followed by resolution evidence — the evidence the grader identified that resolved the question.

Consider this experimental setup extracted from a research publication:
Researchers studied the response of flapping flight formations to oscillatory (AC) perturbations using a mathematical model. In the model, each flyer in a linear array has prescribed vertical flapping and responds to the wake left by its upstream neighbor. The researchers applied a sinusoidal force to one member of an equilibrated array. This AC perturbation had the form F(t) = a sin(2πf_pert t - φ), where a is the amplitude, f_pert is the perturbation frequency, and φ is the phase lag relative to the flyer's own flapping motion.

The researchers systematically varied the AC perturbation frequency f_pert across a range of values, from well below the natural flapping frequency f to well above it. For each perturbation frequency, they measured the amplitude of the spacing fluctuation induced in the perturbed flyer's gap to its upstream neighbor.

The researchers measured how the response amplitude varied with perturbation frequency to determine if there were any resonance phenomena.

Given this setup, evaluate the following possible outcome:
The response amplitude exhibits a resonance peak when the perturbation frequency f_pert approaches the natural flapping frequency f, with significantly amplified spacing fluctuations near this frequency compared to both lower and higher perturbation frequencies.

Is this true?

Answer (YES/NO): NO